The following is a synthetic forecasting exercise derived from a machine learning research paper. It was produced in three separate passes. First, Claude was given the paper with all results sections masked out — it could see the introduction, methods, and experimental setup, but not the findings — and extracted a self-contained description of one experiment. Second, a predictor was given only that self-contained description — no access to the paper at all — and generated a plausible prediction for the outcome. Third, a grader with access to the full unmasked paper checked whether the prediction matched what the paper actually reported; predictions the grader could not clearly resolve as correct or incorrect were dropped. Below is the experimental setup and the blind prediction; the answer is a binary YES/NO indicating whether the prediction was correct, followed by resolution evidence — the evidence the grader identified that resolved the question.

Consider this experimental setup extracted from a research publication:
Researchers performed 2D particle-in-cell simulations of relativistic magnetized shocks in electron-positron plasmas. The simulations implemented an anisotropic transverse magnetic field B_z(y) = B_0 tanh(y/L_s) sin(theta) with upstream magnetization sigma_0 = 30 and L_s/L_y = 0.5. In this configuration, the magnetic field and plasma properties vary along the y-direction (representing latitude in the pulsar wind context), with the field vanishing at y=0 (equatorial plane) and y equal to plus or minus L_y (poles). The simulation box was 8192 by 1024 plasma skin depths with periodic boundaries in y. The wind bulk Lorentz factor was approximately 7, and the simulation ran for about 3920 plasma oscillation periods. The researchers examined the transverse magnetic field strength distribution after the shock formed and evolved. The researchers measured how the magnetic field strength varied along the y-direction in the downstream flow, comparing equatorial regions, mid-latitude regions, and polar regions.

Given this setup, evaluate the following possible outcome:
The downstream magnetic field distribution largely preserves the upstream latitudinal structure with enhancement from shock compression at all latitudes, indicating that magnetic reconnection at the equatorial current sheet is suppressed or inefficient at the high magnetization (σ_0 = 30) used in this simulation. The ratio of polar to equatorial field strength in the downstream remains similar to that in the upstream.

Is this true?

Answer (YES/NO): NO